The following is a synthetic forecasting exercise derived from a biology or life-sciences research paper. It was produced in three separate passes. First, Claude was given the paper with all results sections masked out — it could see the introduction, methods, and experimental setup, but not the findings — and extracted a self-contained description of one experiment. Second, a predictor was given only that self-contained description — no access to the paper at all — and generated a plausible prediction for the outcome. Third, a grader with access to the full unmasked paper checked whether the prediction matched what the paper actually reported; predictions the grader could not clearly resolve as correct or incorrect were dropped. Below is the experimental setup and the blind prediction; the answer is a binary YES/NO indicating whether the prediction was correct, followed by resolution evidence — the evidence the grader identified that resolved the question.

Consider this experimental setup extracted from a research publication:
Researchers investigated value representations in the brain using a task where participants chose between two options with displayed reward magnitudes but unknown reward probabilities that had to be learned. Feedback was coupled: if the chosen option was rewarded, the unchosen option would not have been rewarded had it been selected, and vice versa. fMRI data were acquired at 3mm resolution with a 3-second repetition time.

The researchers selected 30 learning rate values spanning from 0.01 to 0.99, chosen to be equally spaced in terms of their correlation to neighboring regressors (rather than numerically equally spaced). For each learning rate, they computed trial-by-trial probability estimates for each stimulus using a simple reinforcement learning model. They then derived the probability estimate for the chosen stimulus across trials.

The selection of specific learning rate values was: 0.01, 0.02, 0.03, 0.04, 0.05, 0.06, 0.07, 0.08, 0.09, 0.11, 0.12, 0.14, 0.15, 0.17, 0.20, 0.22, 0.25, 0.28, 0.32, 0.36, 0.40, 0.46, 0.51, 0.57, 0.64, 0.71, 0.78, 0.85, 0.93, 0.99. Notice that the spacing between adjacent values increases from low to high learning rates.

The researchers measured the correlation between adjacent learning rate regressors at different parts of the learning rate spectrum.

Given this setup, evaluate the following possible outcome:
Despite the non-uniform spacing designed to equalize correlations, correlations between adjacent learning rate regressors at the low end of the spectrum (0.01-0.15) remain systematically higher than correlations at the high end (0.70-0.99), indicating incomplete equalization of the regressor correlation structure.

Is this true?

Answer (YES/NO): NO